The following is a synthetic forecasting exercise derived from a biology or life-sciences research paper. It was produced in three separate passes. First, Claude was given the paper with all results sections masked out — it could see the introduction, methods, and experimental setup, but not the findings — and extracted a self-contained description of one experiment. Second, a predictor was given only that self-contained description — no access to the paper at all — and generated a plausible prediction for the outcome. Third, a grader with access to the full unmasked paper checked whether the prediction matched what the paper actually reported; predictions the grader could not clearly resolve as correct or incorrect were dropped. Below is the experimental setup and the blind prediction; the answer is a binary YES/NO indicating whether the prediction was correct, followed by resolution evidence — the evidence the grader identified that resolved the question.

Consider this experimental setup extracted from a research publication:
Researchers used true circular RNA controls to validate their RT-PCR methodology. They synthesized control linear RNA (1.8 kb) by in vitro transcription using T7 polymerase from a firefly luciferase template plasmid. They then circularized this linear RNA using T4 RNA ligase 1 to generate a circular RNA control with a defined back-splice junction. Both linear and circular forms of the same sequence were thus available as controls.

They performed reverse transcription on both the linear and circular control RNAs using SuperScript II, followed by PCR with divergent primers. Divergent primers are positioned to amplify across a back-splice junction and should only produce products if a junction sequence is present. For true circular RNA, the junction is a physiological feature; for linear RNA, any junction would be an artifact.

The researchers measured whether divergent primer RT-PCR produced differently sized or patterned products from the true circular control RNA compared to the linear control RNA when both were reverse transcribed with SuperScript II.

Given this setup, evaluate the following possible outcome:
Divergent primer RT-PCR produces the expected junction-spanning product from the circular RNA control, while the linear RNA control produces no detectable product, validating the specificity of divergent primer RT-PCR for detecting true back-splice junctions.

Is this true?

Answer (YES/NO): NO